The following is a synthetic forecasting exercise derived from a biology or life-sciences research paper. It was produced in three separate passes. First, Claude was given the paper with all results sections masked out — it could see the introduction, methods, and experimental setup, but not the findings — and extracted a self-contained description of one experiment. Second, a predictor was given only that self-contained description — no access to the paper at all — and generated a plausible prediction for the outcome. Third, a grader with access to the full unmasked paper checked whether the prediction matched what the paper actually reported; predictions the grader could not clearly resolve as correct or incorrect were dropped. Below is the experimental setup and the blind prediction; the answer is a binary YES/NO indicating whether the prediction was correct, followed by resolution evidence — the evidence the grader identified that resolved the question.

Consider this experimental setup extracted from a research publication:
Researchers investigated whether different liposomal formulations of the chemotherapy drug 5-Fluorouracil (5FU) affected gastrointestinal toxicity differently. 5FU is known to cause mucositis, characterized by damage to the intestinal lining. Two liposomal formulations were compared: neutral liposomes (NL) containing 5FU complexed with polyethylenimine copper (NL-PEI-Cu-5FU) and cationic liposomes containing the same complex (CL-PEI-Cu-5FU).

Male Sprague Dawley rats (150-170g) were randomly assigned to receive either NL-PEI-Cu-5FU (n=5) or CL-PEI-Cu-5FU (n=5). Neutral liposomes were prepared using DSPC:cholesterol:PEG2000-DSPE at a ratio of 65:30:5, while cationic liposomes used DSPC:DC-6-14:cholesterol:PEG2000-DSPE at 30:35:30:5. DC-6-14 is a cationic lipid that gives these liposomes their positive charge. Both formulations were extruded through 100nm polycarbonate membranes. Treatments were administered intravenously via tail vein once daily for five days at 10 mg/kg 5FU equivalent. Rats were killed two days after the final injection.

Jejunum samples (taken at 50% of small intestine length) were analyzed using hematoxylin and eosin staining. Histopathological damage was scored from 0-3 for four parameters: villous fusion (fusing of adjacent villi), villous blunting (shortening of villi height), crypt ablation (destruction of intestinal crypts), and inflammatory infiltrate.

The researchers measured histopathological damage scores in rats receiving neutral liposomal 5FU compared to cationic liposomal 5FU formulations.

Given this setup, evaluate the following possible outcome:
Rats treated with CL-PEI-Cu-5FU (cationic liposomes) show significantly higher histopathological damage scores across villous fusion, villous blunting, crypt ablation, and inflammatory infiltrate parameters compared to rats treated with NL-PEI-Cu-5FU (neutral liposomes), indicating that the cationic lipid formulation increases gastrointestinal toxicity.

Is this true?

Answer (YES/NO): NO